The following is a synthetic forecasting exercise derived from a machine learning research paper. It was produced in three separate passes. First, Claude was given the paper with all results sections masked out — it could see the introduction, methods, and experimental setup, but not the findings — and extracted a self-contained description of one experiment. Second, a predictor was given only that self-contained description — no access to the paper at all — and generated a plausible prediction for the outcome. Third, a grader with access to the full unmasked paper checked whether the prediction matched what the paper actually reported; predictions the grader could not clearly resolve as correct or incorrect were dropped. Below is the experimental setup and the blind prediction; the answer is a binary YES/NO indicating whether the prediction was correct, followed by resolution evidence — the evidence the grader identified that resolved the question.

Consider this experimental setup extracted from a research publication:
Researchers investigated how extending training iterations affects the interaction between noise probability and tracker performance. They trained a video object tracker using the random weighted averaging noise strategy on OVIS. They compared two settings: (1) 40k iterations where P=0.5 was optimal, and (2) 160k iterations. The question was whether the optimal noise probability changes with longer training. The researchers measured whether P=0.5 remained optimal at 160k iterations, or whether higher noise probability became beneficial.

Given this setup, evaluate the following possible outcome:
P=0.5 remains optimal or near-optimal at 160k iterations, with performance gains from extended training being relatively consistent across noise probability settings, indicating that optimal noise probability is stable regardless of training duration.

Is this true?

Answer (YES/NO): NO